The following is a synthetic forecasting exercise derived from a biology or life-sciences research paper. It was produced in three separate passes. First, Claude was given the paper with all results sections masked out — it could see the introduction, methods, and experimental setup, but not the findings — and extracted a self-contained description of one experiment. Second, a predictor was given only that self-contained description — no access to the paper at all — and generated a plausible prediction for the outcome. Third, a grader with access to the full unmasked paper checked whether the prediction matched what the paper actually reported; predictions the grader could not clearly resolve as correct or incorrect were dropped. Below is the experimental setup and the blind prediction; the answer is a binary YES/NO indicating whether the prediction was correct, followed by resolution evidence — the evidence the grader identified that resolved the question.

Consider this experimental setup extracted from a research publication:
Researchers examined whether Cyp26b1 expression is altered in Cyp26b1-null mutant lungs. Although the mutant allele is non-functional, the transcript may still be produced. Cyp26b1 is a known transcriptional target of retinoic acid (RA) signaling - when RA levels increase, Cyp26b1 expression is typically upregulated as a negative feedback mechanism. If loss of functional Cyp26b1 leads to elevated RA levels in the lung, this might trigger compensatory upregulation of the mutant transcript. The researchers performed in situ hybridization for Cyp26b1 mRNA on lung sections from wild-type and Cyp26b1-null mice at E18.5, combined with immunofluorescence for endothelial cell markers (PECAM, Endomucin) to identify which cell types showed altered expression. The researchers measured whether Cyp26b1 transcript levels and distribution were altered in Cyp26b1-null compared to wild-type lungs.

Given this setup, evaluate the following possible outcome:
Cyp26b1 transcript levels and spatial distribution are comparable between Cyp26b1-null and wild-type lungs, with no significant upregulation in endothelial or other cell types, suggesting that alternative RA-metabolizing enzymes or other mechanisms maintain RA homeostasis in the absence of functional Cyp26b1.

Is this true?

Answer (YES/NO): NO